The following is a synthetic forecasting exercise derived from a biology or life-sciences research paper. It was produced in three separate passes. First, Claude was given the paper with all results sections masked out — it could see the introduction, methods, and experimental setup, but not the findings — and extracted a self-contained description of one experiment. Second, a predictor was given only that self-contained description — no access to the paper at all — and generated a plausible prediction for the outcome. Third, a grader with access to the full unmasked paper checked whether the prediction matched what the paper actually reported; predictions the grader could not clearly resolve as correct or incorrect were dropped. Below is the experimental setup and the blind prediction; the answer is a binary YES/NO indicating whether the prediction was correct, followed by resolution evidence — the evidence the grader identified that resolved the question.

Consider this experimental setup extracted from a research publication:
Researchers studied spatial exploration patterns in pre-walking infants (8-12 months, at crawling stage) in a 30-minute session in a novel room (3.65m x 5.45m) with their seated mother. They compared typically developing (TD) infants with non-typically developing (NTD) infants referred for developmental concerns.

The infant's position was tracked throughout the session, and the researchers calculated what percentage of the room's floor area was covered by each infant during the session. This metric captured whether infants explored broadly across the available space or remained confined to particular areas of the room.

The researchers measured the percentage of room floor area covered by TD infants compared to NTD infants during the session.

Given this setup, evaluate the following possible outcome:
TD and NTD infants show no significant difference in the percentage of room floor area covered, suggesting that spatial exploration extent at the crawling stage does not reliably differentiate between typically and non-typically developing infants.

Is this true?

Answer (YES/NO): NO